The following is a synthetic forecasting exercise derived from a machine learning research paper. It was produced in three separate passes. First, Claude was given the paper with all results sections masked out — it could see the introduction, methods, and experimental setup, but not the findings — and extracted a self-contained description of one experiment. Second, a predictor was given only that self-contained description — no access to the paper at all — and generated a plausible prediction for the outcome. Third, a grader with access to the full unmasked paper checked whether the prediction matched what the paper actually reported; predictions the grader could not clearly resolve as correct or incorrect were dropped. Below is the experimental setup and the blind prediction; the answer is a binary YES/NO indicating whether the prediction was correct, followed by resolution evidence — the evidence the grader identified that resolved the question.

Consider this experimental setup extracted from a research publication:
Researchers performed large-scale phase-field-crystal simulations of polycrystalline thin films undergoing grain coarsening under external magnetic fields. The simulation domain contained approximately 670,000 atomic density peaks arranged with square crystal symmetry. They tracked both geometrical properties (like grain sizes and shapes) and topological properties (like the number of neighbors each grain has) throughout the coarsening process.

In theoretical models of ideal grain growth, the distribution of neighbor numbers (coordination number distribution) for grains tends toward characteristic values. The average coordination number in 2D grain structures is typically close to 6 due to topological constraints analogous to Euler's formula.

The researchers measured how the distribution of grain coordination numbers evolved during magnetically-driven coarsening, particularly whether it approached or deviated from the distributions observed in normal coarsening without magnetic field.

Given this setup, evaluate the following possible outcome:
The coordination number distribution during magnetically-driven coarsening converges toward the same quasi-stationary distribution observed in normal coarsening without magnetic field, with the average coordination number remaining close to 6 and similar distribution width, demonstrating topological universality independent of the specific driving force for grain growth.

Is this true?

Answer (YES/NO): NO